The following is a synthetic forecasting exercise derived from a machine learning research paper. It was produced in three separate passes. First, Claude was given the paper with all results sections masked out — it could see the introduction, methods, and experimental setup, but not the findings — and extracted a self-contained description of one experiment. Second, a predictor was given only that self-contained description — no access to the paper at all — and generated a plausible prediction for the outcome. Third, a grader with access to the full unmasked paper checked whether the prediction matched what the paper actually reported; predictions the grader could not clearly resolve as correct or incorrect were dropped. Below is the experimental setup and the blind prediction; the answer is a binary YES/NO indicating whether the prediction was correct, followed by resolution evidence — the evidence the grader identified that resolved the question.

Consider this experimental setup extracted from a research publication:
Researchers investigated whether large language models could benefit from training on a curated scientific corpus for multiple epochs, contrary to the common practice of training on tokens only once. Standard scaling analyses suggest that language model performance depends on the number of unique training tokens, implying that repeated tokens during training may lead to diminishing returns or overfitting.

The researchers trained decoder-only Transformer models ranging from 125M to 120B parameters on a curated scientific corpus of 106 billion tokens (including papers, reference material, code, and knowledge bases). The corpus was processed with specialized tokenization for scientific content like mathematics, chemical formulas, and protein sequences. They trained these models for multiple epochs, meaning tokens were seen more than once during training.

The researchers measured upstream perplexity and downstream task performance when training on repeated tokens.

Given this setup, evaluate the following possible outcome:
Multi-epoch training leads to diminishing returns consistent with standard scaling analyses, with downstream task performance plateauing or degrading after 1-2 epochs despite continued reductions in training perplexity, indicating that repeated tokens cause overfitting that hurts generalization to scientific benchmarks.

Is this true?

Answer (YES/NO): NO